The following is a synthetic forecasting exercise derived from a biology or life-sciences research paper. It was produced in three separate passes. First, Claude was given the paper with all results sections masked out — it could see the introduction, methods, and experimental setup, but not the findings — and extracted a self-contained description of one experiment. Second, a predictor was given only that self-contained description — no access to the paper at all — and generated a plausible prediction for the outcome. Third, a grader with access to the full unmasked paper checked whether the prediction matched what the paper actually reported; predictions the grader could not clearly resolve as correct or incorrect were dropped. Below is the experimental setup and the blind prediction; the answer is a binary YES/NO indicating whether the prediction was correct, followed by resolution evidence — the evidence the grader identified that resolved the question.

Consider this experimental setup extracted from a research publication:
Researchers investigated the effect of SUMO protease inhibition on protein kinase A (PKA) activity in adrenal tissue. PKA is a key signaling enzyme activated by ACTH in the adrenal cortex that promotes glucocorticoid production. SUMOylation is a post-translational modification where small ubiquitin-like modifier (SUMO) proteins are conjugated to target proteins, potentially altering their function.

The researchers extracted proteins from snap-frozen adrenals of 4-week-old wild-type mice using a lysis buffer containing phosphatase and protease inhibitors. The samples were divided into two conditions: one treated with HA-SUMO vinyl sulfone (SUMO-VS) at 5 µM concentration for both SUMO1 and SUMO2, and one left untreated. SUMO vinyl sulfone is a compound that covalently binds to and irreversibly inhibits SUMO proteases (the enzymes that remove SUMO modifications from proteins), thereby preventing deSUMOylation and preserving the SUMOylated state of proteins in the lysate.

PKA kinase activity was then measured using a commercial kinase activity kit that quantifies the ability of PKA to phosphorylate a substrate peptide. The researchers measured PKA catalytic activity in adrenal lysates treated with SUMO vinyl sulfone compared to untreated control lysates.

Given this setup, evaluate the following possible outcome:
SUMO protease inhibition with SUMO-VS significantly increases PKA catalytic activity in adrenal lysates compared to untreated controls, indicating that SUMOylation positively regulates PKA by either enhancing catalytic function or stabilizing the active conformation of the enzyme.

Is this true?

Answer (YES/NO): NO